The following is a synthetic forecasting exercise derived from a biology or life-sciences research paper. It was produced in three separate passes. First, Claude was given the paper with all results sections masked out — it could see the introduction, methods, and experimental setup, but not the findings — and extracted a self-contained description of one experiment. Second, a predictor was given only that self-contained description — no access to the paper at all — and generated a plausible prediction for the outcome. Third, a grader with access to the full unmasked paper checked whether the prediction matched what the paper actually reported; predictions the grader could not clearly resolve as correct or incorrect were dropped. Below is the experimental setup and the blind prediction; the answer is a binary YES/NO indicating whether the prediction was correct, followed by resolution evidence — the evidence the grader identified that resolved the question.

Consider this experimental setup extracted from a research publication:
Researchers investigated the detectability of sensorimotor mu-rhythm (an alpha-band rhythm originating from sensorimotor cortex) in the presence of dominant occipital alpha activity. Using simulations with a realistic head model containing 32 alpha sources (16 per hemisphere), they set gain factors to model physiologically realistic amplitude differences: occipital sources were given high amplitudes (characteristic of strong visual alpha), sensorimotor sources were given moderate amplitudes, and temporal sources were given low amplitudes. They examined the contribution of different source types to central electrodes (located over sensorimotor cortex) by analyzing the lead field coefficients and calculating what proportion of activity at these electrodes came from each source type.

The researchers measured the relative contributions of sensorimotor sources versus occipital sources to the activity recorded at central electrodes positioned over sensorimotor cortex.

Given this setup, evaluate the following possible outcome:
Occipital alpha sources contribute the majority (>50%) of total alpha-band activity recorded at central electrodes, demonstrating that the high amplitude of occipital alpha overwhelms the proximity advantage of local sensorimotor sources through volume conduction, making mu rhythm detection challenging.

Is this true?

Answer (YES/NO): YES